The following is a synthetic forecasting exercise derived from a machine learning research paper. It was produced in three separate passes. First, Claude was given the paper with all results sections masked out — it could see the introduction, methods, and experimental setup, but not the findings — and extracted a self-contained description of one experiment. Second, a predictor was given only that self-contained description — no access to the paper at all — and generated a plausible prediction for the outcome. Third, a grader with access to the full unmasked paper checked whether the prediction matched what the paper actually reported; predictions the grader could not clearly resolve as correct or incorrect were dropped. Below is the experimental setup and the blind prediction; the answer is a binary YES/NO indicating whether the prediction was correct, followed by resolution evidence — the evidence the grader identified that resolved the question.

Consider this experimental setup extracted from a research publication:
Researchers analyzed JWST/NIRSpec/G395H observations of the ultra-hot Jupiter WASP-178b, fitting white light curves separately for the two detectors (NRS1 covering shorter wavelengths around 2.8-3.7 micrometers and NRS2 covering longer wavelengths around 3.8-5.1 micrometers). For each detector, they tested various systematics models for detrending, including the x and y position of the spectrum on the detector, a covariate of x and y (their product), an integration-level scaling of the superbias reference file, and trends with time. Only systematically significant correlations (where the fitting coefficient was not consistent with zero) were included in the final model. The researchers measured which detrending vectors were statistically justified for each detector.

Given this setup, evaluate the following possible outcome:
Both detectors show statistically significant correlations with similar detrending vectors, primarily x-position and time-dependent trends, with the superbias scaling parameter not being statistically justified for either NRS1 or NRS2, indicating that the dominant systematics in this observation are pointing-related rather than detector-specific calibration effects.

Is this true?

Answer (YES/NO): NO